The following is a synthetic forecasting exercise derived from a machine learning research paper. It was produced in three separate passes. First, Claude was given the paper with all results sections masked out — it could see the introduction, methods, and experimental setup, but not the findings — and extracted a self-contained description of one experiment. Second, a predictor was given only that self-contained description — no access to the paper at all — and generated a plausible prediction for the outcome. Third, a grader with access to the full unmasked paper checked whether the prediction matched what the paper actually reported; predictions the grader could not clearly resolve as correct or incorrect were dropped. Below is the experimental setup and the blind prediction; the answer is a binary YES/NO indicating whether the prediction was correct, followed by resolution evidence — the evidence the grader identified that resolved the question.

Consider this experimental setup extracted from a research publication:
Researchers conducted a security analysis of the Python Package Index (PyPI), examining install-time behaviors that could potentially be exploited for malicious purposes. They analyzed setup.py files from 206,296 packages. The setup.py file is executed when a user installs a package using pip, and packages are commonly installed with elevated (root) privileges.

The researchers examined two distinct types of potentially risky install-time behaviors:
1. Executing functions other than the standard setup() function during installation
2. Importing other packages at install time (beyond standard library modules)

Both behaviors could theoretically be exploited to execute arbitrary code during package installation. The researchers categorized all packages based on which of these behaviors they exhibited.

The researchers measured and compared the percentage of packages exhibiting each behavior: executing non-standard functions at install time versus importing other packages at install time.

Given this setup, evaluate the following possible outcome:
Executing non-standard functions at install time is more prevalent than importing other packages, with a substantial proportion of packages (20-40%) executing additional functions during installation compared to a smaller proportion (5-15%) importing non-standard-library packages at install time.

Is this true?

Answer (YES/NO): NO